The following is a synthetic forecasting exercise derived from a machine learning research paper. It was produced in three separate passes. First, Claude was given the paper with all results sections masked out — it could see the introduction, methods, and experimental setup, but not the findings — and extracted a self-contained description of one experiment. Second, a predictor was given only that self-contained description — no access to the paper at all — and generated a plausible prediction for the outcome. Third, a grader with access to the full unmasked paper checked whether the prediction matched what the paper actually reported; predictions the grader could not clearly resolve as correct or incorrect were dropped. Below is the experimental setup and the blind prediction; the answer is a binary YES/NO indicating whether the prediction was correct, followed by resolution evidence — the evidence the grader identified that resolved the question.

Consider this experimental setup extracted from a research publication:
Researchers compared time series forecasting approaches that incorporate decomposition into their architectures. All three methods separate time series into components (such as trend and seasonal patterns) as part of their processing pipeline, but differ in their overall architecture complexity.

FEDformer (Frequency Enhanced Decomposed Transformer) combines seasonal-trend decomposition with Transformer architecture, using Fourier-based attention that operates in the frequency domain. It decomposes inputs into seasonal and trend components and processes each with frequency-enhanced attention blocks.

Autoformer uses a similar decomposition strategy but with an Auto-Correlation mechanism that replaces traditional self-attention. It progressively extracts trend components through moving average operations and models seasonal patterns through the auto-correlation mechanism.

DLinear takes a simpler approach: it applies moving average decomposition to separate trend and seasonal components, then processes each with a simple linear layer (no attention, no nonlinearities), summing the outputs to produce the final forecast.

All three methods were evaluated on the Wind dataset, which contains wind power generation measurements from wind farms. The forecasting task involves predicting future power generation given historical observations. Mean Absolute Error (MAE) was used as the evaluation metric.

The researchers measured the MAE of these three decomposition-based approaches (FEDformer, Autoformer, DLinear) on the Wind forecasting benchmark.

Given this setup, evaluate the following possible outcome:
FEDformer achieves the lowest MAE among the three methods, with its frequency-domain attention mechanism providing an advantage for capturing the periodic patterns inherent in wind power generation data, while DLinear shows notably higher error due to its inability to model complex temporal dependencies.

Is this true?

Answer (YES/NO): NO